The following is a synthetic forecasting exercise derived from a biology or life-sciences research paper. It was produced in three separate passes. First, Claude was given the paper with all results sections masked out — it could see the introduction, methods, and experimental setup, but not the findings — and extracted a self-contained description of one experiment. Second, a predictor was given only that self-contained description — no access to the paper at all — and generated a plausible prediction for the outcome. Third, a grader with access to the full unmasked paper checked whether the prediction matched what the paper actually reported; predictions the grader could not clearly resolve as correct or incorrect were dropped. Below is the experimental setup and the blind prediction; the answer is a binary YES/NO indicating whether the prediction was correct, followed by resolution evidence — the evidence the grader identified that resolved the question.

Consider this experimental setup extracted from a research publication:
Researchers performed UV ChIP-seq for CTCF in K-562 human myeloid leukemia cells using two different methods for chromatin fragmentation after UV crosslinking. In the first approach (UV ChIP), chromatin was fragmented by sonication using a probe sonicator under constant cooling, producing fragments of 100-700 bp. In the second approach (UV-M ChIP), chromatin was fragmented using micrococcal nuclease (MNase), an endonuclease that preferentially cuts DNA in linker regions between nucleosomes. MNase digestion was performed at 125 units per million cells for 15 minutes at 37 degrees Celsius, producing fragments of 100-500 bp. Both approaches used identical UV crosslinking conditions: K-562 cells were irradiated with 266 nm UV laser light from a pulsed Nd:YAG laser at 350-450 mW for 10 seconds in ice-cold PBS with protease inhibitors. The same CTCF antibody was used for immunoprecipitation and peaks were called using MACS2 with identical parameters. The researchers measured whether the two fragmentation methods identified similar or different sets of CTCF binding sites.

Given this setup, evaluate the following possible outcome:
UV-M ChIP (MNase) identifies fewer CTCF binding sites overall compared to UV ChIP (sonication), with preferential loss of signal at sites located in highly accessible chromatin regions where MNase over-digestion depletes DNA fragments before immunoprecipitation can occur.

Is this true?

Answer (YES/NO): NO